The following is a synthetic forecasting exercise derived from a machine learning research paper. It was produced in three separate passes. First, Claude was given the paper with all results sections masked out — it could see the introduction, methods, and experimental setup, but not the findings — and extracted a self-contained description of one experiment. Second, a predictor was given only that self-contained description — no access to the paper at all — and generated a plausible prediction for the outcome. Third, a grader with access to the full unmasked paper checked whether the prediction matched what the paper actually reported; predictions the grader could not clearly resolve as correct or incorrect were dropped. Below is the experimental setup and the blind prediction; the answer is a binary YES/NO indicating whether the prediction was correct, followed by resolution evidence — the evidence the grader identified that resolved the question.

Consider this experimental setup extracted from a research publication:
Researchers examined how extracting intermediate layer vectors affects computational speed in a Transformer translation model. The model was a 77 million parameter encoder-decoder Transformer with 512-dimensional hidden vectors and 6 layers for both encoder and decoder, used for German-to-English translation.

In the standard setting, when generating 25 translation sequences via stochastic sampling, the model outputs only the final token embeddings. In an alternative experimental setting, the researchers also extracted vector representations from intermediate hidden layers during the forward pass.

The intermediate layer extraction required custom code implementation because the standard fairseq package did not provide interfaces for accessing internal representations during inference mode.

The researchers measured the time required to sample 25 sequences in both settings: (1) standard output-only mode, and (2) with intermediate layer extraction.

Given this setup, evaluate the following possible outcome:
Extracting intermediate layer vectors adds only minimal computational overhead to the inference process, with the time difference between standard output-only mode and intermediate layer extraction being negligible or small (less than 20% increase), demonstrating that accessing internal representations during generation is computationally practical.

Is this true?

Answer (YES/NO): NO